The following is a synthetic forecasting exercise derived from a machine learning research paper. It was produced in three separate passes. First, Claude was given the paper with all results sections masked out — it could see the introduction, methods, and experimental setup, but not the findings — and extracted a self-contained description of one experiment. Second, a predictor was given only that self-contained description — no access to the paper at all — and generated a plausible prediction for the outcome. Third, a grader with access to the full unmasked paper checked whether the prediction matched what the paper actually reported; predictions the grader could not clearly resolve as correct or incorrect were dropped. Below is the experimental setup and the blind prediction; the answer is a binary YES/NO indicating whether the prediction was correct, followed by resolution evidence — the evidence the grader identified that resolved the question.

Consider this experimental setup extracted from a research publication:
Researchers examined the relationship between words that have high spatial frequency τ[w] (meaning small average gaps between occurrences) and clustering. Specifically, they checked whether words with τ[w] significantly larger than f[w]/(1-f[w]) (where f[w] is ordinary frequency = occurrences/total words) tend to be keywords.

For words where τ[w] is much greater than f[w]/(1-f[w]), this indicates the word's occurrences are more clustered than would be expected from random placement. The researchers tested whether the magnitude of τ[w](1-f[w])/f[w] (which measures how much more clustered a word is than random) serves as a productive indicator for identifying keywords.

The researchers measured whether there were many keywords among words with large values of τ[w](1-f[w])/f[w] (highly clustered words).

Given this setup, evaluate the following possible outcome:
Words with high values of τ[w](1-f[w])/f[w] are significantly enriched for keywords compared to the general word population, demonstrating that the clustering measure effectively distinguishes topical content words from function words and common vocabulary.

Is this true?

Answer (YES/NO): NO